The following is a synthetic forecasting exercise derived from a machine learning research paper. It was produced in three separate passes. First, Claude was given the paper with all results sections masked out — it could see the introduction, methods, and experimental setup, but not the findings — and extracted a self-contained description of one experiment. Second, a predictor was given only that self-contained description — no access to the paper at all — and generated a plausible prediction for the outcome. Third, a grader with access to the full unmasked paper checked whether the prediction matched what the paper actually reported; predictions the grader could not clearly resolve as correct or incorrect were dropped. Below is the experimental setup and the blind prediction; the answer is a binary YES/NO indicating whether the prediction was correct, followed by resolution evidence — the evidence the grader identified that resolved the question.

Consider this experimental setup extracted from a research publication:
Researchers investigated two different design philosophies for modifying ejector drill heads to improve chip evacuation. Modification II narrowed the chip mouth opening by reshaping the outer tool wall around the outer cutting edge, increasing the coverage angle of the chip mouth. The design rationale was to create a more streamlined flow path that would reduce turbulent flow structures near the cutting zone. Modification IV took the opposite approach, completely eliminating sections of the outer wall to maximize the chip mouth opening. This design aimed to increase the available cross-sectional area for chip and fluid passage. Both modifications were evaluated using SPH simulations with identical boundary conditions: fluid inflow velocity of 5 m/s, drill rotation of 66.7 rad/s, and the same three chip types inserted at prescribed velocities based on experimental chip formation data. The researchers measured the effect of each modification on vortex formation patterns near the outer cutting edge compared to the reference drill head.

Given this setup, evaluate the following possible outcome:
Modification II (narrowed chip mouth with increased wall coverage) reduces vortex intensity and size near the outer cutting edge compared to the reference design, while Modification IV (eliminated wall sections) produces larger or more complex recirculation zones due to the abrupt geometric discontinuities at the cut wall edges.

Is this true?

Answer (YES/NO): NO